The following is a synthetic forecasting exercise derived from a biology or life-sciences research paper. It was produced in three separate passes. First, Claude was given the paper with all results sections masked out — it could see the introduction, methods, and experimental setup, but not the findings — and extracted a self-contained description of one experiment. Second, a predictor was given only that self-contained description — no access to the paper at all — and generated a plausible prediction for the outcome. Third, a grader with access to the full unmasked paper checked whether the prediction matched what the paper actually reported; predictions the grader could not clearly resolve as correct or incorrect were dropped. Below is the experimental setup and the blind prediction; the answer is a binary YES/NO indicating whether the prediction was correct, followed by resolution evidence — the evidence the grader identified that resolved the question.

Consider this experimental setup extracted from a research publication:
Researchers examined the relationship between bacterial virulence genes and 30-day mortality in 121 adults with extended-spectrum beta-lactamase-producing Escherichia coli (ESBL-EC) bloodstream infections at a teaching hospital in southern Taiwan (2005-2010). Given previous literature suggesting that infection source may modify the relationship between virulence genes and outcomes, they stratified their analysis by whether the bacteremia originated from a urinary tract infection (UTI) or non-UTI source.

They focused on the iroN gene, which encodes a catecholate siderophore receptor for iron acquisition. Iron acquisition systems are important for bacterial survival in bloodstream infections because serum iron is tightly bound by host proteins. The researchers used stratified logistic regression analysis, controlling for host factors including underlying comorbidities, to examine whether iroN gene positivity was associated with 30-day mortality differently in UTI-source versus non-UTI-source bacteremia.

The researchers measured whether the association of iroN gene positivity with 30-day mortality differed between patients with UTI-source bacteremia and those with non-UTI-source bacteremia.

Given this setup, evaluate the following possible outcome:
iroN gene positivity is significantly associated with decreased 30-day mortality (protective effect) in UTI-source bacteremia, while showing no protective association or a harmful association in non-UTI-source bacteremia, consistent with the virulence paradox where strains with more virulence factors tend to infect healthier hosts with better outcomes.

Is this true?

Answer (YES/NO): NO